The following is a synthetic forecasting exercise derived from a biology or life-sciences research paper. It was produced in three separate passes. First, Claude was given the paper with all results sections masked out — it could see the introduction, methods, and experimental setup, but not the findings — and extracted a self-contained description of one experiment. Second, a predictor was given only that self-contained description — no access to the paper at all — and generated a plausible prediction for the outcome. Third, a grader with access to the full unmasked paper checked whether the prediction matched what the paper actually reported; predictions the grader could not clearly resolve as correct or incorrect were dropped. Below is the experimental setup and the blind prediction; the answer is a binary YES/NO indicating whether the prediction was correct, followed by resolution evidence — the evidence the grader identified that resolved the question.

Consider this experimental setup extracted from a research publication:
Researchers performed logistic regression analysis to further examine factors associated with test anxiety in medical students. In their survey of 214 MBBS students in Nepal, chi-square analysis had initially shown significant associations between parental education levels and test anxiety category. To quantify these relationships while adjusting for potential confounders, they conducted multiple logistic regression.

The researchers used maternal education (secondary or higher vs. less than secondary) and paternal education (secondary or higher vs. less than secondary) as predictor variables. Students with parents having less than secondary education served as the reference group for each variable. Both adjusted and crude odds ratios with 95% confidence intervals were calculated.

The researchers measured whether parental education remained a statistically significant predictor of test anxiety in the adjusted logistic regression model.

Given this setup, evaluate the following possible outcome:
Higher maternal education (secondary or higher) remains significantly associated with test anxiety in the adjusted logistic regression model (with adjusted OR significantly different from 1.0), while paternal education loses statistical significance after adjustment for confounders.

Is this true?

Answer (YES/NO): NO